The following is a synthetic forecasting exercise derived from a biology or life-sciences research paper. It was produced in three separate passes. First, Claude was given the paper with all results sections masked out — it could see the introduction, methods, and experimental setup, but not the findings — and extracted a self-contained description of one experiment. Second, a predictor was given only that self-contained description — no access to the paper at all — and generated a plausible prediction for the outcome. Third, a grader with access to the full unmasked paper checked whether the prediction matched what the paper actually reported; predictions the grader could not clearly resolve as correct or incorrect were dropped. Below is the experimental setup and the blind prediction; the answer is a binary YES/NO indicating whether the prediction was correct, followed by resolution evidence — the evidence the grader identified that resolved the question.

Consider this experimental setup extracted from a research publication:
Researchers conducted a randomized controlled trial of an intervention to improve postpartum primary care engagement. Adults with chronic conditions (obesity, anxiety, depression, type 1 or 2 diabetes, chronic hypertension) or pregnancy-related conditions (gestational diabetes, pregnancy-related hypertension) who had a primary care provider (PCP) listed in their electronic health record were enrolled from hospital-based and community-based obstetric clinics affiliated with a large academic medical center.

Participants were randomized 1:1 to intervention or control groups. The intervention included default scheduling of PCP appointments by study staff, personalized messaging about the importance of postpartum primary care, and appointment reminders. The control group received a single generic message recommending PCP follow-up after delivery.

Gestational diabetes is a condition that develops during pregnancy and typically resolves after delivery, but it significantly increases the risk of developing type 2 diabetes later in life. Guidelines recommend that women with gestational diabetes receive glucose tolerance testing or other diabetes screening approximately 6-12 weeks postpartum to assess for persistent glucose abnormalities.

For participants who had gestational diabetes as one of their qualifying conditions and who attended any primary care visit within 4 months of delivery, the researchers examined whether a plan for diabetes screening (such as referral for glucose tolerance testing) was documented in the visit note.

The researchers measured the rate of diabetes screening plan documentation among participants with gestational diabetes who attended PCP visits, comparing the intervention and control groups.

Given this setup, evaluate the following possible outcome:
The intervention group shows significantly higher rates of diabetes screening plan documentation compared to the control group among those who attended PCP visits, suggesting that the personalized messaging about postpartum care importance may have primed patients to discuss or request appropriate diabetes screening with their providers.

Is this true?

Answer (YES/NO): NO